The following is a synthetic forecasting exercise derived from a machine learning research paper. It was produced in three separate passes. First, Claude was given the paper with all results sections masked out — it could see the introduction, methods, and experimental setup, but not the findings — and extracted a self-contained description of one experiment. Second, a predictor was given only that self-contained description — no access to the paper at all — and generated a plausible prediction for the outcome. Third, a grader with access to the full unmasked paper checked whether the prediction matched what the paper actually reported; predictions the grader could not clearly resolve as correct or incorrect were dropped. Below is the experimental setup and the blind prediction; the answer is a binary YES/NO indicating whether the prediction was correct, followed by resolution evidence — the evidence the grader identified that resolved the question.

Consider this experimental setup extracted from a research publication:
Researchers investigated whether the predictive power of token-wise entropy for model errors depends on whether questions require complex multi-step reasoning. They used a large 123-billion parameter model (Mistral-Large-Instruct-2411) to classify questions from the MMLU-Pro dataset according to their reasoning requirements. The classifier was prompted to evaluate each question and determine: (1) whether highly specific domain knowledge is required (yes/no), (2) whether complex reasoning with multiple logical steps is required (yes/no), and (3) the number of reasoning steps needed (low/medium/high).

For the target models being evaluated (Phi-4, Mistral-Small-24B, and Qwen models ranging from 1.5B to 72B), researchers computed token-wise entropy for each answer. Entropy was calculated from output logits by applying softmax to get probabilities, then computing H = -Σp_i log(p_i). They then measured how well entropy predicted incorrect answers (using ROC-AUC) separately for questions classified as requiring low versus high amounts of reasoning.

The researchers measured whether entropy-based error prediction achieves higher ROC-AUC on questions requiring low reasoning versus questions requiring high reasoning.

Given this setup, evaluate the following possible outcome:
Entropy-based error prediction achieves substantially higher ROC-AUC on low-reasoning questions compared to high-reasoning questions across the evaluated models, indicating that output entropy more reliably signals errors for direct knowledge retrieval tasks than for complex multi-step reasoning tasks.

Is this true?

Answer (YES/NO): NO